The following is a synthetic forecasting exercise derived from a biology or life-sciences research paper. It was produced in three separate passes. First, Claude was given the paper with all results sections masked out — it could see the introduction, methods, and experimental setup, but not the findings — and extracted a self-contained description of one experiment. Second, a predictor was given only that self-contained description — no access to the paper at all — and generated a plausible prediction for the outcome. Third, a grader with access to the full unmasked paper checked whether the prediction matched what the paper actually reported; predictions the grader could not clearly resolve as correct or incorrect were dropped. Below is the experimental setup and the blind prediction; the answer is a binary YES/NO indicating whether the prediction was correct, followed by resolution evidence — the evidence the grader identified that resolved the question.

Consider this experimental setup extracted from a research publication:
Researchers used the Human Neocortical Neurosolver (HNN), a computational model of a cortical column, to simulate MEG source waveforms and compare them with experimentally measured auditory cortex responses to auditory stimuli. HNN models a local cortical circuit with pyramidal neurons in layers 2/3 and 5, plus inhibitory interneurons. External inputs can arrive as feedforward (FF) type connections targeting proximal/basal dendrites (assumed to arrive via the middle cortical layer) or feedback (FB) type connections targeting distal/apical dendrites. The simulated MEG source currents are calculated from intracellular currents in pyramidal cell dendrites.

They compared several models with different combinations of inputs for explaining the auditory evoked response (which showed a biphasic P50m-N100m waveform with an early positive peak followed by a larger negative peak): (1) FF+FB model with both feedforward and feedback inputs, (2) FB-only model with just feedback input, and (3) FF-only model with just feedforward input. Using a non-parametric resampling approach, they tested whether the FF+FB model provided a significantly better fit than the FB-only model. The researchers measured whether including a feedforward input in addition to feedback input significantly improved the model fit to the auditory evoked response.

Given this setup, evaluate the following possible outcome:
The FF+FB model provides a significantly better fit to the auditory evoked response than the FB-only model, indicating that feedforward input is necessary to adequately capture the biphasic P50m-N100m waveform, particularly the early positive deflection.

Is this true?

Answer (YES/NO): YES